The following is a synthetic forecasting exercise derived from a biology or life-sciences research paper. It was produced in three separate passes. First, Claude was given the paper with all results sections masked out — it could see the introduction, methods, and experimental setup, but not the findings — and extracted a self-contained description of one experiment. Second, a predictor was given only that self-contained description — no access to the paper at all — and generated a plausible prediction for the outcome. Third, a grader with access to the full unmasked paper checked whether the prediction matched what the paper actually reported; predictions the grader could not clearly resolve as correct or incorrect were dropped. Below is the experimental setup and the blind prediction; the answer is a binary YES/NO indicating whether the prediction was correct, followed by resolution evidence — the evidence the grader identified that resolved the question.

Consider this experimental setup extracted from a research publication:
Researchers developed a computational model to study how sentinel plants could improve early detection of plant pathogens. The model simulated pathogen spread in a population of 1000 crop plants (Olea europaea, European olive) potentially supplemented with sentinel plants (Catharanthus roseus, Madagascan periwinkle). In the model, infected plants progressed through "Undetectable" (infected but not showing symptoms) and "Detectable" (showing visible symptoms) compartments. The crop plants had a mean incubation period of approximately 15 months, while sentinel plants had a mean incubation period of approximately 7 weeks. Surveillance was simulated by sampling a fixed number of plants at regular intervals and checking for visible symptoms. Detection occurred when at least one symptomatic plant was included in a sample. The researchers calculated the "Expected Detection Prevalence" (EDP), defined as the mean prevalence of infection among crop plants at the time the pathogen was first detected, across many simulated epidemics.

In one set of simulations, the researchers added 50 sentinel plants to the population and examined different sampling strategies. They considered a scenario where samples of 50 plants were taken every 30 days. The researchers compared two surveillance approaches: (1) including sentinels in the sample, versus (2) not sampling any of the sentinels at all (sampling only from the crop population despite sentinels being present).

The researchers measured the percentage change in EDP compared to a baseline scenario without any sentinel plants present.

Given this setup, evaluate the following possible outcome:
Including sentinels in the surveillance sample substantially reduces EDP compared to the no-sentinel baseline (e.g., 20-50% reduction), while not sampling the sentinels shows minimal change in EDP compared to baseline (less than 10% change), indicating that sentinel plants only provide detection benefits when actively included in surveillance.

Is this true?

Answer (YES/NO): NO